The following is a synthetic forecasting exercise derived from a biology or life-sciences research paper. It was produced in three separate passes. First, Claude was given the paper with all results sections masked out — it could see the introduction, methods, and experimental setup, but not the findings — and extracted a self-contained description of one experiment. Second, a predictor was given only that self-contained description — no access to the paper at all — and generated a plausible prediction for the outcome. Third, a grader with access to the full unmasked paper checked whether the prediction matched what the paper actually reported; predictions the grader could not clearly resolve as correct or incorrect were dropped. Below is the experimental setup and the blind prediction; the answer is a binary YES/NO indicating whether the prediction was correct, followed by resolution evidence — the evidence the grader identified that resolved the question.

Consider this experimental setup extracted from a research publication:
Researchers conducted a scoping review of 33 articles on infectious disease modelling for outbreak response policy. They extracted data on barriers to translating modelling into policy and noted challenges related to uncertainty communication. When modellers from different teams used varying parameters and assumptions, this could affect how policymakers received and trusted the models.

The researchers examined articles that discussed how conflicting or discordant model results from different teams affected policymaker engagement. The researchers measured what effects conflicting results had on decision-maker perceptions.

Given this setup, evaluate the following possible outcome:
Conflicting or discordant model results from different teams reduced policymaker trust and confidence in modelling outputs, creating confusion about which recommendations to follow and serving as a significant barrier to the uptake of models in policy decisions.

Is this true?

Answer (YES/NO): YES